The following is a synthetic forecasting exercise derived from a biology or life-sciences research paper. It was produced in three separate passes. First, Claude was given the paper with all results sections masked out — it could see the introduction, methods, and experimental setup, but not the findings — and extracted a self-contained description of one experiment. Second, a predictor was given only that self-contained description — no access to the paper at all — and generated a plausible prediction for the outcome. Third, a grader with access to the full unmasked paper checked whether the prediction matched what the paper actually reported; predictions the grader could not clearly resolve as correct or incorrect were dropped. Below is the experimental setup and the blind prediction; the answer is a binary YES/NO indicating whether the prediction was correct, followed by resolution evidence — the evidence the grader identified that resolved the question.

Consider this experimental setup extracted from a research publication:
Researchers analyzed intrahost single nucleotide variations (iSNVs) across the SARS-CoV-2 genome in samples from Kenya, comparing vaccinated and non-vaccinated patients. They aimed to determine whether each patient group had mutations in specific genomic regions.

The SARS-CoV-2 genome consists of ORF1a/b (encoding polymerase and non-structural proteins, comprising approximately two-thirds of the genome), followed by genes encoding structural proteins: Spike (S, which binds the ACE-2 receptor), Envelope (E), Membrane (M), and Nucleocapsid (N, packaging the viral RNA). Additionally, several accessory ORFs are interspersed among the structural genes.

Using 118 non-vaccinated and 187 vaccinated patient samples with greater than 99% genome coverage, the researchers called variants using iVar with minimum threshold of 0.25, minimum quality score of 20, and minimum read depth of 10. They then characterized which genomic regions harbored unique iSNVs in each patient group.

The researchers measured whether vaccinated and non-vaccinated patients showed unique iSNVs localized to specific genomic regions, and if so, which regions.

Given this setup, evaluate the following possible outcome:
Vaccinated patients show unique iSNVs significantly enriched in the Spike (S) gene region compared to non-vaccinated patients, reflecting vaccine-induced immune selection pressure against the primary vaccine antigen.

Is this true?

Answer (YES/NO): NO